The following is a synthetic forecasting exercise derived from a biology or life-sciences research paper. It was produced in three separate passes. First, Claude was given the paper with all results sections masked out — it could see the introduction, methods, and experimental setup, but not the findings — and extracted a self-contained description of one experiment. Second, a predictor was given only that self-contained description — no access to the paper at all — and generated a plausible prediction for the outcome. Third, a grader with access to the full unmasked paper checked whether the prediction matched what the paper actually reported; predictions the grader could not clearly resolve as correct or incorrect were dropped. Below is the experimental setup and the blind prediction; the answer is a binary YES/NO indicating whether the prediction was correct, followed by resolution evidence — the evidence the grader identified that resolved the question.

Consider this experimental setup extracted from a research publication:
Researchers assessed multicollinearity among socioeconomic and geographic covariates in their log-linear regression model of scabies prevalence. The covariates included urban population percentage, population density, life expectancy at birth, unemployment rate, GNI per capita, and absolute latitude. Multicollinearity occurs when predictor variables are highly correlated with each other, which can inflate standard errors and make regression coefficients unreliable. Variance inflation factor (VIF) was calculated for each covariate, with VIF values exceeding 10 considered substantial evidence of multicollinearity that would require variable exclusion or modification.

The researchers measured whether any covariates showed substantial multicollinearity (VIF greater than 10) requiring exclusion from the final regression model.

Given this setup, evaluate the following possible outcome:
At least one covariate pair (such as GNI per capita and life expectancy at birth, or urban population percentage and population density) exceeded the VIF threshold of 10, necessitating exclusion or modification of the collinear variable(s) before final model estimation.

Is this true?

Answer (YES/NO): NO